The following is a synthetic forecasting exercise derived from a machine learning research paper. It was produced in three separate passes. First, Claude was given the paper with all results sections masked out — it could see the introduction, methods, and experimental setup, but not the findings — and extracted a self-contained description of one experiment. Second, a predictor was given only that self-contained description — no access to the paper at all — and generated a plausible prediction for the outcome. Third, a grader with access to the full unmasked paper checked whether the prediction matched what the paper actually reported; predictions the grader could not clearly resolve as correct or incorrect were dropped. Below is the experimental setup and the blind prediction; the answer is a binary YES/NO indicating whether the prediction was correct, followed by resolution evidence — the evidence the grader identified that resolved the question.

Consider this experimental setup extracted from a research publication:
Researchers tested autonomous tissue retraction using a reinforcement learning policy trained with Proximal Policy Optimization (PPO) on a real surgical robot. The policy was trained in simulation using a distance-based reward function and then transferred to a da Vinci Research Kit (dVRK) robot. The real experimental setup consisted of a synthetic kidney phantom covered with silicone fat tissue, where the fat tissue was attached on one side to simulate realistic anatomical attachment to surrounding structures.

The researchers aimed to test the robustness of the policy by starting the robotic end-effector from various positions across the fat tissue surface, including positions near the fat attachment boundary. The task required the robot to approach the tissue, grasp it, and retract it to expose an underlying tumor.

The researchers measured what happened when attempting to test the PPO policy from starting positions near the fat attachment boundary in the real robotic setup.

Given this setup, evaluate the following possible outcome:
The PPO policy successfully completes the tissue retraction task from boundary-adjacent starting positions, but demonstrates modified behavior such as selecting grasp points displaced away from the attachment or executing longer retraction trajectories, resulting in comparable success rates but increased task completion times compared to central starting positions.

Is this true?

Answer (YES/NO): NO